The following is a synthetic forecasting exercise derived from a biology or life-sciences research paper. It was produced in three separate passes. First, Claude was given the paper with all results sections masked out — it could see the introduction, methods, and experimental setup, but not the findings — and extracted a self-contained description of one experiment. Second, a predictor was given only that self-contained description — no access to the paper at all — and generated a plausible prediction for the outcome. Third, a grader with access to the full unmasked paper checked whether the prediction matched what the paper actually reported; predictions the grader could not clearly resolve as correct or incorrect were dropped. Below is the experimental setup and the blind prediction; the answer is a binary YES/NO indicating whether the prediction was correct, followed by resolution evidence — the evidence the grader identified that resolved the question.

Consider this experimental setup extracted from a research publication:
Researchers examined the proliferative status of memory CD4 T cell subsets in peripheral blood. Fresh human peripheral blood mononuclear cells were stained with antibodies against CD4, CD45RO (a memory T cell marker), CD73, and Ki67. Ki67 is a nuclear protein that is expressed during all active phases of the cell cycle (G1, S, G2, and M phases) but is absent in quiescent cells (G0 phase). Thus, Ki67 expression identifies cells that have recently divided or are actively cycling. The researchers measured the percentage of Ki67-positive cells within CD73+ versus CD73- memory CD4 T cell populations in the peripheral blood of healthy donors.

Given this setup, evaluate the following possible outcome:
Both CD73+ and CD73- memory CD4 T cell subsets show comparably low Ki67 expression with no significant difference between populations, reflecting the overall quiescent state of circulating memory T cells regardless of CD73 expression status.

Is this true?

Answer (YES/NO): NO